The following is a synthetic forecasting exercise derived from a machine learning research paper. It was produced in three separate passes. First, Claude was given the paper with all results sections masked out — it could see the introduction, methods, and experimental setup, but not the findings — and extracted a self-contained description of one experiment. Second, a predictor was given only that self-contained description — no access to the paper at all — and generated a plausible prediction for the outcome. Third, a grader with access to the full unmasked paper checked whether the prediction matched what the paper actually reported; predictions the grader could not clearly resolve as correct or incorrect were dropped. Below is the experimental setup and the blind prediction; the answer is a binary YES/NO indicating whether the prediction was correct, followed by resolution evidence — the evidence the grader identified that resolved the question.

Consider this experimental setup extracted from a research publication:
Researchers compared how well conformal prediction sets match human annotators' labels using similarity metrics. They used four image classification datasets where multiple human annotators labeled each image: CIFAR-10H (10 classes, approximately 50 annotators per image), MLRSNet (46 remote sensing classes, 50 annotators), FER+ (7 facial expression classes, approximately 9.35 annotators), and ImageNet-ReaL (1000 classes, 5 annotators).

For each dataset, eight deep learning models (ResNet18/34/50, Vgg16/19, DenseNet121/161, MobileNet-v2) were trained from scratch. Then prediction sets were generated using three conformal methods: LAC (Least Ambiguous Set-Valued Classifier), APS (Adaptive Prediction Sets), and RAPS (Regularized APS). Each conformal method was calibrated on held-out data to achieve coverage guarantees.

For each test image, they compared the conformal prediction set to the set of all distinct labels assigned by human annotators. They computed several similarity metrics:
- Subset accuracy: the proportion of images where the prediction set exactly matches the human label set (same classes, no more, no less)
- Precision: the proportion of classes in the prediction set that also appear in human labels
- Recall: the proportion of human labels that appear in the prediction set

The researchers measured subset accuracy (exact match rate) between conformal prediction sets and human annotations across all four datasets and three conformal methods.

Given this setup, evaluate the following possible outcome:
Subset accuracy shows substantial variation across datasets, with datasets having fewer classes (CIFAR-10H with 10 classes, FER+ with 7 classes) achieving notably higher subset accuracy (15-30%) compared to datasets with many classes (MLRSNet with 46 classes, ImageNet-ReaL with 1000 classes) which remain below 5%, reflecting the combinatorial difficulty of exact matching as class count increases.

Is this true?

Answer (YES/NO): NO